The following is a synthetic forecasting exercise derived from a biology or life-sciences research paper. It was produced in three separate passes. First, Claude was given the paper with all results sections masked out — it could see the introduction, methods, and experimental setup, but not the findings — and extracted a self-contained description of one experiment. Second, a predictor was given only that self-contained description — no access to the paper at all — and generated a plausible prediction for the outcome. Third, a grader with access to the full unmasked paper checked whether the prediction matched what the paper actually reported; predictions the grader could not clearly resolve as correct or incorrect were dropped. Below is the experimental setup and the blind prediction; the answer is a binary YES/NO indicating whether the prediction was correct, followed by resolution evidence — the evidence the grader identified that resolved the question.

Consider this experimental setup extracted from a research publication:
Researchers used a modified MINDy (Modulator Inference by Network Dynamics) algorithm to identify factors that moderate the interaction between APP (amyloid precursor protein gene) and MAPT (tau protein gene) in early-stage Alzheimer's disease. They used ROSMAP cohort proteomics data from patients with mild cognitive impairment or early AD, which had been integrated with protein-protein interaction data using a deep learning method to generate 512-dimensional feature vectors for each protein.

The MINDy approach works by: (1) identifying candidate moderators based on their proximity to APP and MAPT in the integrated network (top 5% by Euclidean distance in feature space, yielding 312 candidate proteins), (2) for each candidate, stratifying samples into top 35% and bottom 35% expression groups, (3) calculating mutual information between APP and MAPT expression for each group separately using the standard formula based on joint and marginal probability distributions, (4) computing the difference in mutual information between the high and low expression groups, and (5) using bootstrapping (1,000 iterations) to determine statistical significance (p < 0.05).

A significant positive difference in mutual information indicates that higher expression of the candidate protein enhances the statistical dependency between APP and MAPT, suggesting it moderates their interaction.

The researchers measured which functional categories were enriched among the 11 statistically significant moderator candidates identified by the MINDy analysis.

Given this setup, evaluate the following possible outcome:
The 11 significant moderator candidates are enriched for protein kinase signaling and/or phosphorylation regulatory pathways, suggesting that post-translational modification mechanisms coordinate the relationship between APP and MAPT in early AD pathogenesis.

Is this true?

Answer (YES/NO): NO